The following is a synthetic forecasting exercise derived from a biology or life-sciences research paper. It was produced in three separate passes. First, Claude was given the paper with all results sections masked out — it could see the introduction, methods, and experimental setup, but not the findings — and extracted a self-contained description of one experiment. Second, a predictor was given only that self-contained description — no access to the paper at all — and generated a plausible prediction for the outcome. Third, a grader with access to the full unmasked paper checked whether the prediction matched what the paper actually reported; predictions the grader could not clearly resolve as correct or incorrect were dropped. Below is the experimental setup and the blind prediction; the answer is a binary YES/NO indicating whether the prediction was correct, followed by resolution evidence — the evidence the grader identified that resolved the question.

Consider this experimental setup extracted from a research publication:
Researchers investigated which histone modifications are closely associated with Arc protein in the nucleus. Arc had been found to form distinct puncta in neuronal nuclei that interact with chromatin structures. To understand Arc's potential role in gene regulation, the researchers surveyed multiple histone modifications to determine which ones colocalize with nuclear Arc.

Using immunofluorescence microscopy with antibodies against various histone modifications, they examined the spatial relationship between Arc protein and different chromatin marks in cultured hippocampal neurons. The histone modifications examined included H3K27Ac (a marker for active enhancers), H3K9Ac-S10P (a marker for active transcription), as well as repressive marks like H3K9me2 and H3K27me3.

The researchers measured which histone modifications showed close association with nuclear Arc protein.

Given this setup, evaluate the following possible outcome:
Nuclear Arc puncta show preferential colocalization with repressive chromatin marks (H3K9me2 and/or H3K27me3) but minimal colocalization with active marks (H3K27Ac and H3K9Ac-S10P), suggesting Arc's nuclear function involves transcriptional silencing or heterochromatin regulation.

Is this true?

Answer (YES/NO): NO